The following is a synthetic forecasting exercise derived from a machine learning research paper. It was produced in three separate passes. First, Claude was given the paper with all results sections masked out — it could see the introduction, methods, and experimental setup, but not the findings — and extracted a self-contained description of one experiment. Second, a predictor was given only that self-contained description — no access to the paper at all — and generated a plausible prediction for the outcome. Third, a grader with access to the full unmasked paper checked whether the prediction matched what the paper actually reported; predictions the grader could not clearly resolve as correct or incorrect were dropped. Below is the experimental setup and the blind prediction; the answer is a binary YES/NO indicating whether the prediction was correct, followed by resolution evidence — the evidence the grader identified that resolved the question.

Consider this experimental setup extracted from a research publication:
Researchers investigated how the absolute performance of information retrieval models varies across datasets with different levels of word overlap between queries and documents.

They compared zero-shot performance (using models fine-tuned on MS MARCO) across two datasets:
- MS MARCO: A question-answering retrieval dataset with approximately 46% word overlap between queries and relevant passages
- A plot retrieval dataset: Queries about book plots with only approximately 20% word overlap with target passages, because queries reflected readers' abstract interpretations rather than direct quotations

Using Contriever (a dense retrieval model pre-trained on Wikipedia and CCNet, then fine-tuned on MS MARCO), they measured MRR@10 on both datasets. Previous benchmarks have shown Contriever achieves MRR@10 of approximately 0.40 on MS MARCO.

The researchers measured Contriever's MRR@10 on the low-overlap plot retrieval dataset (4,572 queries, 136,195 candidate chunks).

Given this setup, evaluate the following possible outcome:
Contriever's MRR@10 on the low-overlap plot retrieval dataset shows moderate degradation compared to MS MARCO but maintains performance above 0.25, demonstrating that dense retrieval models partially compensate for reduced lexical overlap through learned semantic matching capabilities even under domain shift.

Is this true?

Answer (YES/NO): NO